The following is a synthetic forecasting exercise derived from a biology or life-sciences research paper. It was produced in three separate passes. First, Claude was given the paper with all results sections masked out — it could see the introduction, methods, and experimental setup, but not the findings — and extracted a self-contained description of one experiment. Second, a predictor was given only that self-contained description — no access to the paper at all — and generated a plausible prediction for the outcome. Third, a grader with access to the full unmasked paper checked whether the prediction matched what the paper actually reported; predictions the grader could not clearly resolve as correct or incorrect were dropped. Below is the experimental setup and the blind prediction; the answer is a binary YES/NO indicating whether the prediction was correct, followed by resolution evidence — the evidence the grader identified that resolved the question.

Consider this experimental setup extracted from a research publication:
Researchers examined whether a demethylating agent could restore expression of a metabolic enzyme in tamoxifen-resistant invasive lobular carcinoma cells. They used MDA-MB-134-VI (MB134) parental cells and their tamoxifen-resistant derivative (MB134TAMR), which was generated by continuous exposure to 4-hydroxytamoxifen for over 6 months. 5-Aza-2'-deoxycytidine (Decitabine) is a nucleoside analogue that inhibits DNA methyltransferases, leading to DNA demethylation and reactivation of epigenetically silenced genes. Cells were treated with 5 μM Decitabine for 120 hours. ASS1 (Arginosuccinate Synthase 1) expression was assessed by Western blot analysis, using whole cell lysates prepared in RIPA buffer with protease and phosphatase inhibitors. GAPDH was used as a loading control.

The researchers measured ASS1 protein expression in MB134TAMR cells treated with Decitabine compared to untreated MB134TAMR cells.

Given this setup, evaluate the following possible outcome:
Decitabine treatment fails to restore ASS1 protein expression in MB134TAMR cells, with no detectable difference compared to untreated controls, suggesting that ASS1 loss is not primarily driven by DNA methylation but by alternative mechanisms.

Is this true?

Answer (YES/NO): NO